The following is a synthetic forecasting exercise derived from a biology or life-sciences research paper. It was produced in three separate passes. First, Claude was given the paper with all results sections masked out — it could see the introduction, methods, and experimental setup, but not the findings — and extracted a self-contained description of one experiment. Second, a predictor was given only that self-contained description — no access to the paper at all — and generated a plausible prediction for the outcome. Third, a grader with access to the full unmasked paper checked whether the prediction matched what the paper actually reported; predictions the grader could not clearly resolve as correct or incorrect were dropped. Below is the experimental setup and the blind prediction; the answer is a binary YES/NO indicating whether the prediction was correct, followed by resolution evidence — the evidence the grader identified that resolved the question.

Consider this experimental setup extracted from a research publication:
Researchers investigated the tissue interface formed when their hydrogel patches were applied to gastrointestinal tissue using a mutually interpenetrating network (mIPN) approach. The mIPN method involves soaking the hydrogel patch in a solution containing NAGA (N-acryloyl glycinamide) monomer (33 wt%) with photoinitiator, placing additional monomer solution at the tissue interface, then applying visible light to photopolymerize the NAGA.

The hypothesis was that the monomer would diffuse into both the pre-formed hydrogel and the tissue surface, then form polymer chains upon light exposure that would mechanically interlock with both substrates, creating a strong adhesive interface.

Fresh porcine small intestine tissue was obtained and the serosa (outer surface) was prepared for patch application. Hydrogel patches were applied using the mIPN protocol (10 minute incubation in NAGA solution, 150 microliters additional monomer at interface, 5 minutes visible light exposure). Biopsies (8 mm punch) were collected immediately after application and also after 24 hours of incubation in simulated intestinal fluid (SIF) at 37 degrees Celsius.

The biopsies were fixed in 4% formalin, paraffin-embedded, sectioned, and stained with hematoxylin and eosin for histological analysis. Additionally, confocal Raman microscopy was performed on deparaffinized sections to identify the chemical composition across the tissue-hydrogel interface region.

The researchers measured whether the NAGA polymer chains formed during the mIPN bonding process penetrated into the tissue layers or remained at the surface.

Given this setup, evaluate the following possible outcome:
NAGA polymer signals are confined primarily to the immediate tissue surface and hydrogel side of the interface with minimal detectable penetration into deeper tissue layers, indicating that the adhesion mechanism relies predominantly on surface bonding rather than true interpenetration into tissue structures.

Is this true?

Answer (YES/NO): NO